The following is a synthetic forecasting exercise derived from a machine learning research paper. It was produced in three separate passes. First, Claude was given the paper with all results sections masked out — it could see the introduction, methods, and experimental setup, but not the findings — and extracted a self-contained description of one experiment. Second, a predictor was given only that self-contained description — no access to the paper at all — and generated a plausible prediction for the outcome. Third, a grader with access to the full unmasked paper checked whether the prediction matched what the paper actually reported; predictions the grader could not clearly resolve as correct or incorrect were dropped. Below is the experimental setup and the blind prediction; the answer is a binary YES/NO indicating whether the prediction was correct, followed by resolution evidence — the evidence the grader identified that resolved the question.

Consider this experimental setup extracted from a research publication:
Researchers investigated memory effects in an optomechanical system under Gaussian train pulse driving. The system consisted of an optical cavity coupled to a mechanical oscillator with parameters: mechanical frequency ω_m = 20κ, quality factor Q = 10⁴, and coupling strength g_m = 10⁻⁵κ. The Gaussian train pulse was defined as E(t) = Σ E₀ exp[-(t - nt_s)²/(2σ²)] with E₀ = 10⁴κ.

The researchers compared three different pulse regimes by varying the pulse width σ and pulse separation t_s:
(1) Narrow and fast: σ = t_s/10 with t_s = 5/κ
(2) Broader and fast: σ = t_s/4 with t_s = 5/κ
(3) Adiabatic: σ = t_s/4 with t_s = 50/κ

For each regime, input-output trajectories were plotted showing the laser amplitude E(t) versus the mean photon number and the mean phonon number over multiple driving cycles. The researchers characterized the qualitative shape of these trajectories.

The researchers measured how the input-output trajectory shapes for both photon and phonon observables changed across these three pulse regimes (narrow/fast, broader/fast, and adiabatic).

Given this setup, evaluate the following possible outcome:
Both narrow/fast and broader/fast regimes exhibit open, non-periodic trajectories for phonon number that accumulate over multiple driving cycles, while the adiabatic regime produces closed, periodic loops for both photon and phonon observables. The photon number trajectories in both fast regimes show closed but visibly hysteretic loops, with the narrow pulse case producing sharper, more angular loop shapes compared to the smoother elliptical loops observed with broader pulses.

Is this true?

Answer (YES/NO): NO